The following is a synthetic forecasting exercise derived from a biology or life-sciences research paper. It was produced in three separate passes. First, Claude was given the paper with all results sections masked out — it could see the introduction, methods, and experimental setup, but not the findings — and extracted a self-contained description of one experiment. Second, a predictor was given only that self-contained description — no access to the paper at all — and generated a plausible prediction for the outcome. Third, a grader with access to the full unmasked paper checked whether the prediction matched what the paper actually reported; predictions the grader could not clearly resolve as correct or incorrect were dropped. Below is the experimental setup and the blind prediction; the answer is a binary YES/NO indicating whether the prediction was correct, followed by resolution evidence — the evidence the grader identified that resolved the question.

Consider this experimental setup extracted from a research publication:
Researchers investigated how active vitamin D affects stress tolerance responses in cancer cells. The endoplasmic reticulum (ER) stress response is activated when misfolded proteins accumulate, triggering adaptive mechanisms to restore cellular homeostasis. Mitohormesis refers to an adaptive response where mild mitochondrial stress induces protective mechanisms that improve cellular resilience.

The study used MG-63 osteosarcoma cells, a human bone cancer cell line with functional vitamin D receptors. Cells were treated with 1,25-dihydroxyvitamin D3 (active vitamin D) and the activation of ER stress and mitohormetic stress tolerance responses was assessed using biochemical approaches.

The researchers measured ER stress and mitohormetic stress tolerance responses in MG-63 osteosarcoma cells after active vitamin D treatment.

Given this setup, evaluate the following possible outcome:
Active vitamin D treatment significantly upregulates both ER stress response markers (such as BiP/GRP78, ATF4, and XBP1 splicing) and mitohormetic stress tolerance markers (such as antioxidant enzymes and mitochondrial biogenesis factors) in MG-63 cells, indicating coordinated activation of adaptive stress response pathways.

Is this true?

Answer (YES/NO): NO